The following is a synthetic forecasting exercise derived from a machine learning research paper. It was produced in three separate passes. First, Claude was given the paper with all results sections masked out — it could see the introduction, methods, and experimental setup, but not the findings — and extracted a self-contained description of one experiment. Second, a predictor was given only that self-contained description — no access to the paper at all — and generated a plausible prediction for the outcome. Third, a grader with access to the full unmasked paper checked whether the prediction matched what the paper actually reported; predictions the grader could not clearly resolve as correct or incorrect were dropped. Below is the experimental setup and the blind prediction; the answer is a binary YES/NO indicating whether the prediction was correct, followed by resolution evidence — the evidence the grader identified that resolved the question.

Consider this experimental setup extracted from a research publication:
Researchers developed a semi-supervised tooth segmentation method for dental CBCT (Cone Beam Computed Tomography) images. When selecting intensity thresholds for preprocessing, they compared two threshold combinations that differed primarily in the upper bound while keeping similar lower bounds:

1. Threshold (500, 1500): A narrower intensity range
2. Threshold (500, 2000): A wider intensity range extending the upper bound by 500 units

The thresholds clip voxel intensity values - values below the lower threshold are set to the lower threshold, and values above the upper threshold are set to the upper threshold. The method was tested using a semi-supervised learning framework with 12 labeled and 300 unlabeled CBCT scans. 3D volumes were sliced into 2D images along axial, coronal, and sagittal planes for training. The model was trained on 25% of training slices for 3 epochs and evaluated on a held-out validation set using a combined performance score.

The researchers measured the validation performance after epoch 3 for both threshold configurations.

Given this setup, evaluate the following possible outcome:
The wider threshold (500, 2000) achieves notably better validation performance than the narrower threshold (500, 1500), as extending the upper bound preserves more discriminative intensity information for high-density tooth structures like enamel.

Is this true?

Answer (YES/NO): NO